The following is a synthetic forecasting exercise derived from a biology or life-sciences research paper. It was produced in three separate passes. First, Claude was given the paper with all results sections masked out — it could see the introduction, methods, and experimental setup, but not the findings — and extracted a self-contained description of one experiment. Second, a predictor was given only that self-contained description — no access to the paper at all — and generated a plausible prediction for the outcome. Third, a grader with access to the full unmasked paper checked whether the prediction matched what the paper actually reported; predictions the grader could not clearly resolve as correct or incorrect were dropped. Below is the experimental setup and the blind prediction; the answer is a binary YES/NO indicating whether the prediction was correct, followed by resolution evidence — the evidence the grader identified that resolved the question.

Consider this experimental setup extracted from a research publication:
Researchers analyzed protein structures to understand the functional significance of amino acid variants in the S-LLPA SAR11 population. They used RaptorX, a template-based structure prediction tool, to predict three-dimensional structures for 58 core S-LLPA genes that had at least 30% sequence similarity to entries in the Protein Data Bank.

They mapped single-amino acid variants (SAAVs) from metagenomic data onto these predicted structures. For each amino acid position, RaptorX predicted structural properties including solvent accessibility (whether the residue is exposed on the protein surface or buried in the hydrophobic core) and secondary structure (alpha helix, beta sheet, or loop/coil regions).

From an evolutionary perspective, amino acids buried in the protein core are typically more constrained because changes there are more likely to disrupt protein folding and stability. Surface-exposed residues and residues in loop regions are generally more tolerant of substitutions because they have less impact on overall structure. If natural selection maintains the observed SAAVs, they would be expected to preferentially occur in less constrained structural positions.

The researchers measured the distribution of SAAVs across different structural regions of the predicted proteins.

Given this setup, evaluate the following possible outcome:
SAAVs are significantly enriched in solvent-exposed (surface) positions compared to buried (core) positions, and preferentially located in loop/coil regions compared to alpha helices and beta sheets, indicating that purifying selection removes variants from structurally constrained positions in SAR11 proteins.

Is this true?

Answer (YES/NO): NO